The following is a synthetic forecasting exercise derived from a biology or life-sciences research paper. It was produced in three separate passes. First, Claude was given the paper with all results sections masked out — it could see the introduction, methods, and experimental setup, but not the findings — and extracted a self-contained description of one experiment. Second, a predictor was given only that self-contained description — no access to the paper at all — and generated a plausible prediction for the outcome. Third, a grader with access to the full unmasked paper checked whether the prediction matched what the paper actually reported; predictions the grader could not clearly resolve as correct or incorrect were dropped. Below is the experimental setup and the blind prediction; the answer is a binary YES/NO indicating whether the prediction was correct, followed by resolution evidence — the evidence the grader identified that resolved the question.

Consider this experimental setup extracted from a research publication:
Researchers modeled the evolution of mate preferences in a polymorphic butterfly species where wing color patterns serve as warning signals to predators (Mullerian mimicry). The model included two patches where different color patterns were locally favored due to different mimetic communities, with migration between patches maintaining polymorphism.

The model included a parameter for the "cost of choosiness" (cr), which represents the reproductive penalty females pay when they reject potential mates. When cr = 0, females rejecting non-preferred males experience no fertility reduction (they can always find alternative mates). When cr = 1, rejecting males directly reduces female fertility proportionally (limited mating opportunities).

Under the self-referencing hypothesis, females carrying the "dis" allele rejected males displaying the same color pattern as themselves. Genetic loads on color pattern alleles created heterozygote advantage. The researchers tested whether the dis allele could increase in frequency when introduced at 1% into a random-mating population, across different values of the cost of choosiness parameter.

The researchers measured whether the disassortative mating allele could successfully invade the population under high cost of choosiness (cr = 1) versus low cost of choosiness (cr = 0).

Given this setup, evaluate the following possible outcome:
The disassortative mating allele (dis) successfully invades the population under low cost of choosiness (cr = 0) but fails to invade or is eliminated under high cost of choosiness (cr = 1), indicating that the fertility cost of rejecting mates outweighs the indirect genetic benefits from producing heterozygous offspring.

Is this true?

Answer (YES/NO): YES